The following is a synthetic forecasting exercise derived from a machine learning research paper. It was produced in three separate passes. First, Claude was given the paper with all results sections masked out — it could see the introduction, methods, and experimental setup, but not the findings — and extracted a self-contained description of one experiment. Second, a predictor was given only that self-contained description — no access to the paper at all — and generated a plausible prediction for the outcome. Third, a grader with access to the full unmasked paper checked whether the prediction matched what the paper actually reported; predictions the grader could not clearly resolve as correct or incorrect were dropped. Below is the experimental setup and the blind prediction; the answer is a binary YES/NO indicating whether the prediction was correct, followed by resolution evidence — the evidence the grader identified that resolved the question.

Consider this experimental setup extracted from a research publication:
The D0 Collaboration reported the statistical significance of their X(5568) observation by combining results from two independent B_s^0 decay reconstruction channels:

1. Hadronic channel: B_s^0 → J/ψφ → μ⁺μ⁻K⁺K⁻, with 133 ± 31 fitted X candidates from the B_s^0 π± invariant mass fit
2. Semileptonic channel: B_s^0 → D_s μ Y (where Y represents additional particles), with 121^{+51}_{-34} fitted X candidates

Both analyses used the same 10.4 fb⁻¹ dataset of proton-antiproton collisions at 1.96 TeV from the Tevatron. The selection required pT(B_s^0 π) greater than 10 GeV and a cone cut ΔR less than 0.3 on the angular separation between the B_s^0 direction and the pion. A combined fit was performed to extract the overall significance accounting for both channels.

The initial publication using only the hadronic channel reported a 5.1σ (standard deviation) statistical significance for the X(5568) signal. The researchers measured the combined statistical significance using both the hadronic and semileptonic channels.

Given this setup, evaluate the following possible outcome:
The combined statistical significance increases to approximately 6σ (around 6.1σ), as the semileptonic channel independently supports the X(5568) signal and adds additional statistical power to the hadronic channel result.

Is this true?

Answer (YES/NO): NO